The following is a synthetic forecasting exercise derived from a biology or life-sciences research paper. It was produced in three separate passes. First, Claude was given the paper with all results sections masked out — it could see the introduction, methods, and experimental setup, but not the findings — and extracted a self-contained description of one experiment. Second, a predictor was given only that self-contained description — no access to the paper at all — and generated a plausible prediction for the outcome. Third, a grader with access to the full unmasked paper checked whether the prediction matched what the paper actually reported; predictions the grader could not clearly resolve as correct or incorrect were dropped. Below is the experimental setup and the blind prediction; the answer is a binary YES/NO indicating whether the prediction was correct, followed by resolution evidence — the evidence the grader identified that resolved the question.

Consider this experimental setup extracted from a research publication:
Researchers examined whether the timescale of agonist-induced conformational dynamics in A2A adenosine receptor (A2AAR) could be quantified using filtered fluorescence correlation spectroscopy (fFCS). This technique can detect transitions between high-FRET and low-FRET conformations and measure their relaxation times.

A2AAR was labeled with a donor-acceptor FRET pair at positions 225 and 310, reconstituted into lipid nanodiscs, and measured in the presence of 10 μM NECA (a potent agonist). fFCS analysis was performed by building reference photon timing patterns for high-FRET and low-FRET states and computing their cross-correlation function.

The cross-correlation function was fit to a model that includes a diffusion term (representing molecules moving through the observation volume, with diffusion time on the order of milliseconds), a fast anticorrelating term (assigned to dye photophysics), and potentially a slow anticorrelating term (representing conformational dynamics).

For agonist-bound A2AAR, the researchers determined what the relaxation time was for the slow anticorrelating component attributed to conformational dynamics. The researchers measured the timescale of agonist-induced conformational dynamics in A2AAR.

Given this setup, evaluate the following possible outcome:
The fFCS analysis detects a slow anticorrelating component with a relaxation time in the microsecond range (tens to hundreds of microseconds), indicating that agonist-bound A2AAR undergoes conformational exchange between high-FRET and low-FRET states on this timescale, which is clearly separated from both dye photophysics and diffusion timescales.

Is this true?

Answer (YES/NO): YES